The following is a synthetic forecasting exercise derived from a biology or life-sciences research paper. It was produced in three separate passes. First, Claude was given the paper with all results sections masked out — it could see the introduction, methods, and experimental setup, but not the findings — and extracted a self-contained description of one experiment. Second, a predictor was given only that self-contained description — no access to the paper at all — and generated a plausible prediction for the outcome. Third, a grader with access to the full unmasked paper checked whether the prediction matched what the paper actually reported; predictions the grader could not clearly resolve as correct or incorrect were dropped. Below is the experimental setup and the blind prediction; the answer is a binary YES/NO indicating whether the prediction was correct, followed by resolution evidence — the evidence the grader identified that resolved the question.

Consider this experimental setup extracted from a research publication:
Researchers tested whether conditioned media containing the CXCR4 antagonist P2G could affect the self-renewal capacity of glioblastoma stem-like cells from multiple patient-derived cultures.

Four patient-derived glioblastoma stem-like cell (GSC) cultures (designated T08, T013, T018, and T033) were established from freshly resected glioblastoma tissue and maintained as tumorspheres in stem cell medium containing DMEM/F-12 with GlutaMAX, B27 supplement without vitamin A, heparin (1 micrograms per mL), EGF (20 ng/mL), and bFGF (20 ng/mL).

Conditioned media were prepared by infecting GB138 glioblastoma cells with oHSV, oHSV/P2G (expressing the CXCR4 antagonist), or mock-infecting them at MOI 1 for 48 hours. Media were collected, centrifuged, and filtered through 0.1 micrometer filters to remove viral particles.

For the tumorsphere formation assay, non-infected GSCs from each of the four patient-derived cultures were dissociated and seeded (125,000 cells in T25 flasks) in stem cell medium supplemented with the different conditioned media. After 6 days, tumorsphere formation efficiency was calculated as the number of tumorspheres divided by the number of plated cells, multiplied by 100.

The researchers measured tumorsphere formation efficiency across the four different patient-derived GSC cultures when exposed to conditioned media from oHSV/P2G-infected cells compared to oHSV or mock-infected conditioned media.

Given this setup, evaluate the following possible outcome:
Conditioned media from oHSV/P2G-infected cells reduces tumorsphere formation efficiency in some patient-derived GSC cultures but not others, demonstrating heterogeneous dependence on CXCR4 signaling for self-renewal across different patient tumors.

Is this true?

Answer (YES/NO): YES